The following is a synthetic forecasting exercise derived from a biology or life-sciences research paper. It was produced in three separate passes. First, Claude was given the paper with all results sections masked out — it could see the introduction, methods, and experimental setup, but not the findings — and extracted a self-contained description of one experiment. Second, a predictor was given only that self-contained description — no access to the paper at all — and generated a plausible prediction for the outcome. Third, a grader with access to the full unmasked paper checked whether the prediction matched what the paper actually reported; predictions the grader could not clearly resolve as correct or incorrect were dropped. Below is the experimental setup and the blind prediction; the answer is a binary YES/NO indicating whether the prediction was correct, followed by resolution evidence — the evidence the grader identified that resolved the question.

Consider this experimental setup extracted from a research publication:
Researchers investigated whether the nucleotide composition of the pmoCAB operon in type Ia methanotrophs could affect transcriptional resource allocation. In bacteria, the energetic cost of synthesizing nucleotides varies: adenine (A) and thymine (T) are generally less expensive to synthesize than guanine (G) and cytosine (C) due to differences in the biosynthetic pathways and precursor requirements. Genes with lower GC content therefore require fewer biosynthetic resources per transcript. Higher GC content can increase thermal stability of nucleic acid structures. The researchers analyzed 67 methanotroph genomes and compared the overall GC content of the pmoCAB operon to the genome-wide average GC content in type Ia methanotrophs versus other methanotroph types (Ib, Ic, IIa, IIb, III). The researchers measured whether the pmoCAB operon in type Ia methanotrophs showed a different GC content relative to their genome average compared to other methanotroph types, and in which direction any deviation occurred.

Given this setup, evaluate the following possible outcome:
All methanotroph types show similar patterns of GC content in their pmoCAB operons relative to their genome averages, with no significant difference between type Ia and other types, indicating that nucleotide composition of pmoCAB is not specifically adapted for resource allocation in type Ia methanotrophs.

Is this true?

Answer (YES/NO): NO